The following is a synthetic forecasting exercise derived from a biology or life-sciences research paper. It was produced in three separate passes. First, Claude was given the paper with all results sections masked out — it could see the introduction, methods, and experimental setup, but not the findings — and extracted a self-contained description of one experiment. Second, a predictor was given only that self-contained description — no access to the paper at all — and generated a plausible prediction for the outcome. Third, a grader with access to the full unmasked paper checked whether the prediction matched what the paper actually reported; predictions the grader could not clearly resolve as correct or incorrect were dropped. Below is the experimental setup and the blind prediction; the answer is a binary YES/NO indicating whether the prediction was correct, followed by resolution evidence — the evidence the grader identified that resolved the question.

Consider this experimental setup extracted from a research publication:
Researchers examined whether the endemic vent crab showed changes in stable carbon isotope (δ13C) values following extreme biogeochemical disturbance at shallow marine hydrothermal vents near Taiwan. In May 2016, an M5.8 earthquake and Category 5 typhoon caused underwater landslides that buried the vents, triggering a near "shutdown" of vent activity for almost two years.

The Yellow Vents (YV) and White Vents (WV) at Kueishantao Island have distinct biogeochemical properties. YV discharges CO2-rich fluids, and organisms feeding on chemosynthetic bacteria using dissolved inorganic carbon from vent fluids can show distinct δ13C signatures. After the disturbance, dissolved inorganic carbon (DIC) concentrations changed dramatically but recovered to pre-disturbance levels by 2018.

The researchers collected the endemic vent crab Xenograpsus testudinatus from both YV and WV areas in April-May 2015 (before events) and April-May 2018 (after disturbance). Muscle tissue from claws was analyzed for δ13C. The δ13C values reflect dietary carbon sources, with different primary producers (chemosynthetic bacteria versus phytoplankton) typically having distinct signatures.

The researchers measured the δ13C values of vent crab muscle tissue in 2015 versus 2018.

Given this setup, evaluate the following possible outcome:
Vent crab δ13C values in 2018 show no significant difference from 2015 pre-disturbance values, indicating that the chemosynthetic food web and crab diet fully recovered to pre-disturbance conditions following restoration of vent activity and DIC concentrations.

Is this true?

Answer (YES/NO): NO